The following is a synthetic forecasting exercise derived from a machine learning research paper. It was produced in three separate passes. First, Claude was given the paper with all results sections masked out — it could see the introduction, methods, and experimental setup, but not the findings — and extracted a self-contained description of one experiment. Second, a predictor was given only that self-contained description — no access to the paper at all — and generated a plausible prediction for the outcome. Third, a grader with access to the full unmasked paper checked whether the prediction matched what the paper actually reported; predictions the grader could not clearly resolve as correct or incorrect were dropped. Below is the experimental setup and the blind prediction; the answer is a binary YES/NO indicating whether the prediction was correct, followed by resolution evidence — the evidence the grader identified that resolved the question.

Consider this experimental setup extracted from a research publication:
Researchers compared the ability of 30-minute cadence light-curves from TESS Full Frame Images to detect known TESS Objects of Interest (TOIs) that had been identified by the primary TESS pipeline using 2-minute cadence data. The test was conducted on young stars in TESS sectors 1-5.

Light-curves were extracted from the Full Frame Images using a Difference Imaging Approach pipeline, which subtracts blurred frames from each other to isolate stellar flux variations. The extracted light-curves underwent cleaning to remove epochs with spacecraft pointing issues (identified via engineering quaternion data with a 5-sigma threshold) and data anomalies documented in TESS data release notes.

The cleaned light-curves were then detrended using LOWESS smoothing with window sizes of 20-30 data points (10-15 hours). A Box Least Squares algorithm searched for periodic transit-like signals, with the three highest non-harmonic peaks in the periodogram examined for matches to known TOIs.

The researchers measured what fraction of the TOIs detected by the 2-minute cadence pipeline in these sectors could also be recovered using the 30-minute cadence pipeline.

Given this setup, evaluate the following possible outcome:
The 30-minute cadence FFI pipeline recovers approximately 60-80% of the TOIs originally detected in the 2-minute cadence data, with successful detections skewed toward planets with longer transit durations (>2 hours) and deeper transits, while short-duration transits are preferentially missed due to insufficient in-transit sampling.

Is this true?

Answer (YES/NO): NO